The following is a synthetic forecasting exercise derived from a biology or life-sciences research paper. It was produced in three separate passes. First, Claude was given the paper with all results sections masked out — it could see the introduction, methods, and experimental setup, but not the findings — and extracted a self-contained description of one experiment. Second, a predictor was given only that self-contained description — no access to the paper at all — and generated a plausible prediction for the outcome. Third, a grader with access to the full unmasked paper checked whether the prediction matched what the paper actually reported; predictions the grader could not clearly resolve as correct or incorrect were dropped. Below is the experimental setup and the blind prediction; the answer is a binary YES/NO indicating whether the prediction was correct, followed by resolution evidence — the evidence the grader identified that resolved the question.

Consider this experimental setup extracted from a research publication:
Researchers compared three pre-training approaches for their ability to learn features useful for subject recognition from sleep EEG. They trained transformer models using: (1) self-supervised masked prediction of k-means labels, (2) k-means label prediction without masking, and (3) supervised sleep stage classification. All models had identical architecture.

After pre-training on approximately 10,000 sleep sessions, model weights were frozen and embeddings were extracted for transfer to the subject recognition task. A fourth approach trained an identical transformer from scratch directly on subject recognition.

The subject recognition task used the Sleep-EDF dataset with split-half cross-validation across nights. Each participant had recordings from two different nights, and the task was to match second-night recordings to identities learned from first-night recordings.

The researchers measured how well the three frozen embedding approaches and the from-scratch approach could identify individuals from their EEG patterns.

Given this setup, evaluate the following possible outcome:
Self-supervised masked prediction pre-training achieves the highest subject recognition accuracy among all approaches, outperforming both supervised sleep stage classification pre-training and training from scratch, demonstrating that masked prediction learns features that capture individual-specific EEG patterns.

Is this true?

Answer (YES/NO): YES